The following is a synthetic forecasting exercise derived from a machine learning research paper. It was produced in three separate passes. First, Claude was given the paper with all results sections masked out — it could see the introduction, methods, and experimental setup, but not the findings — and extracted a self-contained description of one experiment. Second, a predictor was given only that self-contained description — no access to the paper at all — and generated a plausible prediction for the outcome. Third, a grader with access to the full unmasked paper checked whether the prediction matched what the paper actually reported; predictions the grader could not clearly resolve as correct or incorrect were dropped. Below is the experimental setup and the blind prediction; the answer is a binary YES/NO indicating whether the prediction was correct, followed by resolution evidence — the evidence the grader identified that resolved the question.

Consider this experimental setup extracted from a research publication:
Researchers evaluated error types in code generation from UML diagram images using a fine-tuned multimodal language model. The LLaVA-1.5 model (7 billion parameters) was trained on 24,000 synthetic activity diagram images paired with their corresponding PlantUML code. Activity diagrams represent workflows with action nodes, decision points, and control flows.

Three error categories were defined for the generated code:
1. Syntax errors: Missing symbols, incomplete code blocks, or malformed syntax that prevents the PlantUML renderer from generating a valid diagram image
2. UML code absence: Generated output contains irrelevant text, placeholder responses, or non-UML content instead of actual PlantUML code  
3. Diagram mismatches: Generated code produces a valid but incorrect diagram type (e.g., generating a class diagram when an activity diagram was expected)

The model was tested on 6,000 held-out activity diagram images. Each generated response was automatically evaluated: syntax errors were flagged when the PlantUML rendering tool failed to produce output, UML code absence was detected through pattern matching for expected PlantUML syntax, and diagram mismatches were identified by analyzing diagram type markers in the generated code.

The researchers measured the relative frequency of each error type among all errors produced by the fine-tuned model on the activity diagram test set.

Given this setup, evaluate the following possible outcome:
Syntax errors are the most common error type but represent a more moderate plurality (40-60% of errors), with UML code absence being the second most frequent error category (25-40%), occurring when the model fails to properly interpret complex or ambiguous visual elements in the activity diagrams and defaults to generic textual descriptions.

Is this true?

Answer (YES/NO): NO